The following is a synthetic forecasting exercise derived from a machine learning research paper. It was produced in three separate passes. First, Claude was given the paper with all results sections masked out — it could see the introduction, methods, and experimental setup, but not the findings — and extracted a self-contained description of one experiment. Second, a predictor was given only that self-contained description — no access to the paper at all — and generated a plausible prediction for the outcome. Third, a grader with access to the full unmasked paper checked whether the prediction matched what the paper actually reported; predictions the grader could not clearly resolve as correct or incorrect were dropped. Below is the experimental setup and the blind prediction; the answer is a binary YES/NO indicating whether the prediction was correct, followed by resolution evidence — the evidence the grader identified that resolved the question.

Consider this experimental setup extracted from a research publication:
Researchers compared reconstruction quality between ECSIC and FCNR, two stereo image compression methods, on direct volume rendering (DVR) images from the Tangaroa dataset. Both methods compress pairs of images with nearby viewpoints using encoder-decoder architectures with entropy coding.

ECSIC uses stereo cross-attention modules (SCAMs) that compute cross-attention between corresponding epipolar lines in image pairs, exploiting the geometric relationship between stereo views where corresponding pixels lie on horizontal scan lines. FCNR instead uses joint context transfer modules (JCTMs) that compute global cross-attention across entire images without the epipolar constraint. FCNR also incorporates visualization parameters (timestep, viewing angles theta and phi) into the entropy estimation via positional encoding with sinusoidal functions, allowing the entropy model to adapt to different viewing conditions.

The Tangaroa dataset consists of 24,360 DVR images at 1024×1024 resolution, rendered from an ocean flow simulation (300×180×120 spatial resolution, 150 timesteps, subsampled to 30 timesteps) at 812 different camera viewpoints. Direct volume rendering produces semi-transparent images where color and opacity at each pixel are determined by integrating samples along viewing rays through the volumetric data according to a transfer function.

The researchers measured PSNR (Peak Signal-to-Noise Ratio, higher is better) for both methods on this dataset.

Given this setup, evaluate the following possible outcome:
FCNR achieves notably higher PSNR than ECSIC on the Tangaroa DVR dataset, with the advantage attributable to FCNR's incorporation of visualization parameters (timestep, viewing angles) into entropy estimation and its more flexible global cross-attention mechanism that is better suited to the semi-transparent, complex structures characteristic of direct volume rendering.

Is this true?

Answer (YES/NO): NO